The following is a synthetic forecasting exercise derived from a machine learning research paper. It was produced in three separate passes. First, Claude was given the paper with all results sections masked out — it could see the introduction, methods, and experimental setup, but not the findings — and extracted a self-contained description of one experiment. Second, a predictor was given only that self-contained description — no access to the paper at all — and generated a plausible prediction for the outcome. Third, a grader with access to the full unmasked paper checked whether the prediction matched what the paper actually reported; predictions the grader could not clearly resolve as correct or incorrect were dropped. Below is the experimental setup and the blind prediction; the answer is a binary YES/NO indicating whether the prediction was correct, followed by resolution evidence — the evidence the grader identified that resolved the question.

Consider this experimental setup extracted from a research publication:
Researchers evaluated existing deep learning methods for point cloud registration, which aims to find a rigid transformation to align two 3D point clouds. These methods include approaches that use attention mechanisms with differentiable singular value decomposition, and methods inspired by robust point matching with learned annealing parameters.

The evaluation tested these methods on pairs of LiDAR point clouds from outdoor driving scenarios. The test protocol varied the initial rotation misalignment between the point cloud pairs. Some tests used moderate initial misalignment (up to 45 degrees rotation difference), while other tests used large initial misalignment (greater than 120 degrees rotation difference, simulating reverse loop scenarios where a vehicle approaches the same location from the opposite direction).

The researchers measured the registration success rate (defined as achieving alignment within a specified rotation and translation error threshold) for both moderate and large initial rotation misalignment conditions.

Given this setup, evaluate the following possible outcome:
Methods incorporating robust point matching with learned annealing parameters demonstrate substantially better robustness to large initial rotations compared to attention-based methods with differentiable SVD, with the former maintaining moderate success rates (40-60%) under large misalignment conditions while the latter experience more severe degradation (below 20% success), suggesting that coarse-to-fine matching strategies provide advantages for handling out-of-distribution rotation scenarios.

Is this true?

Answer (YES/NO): NO